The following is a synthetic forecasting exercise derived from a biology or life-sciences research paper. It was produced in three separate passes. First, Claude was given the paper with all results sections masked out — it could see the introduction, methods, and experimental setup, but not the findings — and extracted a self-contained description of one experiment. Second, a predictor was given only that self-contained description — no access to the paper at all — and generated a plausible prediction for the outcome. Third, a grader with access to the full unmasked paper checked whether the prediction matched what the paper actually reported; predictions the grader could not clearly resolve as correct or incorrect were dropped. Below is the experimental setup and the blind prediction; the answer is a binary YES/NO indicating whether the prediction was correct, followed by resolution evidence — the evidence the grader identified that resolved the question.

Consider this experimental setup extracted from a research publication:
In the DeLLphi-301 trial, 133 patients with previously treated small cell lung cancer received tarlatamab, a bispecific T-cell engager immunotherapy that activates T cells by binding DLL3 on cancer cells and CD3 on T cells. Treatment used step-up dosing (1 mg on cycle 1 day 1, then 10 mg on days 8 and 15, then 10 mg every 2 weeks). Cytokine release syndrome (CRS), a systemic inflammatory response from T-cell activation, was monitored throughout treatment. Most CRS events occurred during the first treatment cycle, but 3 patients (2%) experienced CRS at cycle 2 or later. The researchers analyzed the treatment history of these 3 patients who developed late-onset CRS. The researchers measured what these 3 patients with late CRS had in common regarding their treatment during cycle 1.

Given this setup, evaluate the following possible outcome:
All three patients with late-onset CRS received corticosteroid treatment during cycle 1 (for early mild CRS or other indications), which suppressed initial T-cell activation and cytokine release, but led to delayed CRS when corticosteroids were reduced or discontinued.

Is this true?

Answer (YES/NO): NO